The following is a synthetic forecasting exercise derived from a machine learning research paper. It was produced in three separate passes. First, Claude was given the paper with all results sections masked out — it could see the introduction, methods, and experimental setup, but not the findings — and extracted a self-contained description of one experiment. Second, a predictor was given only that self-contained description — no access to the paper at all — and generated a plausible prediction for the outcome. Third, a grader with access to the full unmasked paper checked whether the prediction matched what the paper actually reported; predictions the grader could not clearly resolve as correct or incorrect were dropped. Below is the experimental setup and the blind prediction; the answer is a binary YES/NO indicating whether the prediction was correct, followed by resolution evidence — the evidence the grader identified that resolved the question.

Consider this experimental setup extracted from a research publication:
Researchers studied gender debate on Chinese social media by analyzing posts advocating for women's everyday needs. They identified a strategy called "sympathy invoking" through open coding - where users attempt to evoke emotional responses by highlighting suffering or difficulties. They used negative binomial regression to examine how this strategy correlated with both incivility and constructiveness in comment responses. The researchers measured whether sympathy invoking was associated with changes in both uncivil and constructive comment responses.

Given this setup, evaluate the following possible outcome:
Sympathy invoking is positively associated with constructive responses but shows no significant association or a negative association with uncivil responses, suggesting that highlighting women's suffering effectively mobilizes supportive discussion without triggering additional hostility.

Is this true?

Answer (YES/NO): NO